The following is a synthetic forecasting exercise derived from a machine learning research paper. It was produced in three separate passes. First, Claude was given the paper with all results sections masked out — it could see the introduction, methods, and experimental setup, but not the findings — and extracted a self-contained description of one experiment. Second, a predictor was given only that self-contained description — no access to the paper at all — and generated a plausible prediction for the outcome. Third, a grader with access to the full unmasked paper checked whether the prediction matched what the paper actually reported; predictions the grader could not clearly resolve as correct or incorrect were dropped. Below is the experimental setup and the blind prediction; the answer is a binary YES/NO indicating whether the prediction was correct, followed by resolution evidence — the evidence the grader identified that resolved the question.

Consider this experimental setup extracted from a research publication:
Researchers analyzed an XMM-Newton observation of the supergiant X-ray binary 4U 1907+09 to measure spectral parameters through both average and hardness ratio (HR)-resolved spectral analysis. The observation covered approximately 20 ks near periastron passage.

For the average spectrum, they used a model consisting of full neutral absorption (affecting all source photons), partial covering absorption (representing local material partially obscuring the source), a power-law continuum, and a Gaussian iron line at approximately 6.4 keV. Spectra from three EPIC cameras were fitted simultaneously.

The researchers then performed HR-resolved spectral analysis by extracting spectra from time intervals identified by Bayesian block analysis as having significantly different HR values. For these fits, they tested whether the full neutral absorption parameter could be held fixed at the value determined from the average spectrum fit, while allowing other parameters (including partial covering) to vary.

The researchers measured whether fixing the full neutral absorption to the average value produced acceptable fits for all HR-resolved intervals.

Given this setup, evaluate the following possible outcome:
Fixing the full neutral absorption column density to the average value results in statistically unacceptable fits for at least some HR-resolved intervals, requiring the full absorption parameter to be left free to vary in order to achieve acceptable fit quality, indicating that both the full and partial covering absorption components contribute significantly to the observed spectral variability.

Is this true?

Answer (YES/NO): YES